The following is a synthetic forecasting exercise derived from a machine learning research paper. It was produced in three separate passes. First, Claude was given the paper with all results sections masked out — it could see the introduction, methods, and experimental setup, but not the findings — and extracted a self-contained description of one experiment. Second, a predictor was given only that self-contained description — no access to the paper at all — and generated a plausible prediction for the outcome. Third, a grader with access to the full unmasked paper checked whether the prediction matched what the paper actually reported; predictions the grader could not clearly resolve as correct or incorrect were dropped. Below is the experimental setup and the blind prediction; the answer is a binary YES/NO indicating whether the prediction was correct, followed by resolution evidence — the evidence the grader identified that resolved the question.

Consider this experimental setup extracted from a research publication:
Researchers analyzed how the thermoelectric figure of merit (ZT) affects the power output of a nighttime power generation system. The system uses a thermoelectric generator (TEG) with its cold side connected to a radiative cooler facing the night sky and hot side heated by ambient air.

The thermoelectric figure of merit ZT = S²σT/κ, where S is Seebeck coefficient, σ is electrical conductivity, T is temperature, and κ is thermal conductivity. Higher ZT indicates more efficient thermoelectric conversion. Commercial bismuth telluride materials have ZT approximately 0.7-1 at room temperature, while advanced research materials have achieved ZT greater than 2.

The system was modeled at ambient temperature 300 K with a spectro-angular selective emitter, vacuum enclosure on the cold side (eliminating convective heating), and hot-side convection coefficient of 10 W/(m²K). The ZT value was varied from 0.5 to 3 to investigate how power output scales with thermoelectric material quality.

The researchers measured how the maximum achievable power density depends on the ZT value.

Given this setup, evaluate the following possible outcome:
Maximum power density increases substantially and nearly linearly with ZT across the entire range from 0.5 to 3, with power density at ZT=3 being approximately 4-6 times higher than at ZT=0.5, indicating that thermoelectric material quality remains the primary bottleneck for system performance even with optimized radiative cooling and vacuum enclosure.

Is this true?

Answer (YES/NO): NO